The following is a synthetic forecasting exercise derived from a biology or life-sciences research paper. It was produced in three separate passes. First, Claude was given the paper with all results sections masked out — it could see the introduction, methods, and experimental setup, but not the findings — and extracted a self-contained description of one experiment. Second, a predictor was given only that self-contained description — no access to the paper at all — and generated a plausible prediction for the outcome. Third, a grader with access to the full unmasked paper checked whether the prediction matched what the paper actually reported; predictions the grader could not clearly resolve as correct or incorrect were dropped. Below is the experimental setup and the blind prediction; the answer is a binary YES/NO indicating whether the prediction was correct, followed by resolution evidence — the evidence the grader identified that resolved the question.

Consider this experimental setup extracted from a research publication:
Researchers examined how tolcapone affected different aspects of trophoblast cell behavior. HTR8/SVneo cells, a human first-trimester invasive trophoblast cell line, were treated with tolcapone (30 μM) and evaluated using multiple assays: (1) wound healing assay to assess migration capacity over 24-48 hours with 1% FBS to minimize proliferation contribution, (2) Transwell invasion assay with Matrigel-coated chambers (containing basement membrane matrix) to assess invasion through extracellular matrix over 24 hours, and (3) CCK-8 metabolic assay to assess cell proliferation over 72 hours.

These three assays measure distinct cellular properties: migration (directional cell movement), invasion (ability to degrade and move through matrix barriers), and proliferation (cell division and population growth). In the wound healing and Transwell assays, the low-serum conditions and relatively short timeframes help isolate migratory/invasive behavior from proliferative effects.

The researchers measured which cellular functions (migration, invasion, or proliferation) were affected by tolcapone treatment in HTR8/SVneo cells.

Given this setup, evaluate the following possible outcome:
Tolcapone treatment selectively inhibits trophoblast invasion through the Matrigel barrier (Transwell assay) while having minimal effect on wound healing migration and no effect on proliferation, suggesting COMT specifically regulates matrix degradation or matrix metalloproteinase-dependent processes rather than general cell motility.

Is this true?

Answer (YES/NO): NO